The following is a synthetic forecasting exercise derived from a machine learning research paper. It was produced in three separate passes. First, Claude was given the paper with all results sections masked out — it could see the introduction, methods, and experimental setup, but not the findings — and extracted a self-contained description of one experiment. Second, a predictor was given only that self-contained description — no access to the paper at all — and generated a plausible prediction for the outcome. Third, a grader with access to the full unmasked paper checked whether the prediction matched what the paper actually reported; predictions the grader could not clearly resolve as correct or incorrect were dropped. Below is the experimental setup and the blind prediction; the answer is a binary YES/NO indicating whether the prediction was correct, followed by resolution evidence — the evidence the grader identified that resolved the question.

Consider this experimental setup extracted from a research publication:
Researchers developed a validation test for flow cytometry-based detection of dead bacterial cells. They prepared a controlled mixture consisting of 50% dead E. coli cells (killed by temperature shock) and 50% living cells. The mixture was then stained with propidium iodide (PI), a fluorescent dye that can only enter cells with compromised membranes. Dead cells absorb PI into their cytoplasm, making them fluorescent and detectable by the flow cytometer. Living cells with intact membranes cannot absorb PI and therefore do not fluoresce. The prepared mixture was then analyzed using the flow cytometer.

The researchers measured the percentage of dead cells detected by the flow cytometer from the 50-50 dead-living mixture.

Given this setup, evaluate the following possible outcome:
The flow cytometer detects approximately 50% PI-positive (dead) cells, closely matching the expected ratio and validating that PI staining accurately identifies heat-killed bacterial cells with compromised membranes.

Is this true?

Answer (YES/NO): NO